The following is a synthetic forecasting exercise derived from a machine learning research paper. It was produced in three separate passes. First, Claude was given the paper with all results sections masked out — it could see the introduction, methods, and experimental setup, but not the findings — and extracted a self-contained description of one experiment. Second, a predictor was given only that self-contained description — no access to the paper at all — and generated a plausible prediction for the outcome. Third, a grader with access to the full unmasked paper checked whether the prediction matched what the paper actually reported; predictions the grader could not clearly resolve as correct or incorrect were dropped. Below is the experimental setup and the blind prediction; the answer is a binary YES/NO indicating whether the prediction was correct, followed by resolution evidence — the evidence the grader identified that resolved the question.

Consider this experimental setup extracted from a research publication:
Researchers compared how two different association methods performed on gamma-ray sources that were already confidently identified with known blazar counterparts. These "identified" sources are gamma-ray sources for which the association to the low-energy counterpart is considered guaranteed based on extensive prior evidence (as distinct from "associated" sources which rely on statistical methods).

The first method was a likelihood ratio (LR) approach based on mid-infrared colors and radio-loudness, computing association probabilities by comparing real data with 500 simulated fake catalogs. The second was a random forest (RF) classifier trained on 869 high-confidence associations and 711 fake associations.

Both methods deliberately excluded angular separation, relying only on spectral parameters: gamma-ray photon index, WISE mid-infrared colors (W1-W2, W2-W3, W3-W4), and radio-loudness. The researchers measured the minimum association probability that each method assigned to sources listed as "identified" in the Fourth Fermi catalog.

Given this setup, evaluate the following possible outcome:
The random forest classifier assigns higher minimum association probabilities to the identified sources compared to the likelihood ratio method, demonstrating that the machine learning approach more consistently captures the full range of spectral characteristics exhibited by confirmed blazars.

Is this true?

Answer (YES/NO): NO